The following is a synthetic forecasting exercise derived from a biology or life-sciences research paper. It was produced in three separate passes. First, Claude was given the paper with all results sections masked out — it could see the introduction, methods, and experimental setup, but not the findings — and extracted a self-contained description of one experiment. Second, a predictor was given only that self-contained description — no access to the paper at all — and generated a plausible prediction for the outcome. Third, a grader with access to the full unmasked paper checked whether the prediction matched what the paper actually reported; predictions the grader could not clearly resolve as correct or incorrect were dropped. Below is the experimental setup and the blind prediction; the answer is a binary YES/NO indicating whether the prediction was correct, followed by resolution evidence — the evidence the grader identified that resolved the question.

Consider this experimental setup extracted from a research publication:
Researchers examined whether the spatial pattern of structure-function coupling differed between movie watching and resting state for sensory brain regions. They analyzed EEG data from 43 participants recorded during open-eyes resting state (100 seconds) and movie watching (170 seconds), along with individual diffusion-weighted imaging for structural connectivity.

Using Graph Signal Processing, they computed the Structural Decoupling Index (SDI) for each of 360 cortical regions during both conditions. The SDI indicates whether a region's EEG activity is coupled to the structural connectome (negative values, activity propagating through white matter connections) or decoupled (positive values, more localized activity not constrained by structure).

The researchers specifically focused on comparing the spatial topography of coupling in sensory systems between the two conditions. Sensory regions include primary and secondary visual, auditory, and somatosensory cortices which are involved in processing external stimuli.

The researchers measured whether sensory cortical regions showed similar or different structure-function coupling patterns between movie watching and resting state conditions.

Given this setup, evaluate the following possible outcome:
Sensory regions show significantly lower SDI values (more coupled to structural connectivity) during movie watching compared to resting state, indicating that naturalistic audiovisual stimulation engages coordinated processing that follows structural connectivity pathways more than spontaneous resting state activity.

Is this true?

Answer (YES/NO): YES